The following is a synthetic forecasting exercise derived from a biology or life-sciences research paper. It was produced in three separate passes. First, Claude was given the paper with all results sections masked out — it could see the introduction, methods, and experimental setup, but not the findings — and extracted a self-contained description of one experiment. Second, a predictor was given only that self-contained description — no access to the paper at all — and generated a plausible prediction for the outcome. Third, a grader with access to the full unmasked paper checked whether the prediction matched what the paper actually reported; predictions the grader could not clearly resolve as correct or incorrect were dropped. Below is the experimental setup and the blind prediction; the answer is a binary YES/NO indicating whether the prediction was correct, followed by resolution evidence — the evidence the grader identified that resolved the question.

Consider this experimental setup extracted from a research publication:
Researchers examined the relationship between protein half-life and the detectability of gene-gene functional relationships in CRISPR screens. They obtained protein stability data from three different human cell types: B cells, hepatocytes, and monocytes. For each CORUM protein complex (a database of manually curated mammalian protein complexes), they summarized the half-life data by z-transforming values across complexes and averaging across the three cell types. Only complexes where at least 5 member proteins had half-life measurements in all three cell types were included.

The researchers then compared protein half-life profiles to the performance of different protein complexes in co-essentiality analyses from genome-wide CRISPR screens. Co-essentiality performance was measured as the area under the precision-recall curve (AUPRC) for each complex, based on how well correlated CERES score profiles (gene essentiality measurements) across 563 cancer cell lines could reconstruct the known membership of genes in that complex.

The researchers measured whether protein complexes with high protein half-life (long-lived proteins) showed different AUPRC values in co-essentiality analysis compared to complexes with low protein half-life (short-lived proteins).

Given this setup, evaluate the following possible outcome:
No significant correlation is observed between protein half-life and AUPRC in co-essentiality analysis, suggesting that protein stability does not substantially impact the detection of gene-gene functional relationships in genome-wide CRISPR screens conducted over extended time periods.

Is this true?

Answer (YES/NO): NO